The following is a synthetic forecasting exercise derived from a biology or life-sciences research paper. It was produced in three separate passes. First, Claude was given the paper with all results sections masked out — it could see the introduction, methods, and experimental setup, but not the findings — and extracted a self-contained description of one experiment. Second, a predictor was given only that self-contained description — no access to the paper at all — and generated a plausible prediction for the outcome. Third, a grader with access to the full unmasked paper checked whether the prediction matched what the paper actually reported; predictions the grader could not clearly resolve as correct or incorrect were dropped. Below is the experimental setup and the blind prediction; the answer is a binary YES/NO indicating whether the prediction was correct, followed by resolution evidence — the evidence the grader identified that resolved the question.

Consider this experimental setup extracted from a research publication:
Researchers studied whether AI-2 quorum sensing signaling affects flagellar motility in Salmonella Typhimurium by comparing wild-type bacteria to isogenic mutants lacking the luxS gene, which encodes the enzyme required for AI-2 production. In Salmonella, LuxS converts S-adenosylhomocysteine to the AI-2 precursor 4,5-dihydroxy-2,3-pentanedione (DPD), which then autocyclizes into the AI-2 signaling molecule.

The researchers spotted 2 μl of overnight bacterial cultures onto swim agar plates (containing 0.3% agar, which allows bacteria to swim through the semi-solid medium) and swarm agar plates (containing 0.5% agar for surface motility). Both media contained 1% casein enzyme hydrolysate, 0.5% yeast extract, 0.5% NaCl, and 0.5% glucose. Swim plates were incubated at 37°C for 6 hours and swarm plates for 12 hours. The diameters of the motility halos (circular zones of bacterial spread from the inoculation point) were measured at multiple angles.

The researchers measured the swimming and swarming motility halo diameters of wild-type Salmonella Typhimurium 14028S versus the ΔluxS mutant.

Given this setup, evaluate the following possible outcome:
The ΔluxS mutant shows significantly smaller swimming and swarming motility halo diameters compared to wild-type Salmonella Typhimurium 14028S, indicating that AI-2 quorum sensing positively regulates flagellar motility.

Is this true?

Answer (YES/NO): YES